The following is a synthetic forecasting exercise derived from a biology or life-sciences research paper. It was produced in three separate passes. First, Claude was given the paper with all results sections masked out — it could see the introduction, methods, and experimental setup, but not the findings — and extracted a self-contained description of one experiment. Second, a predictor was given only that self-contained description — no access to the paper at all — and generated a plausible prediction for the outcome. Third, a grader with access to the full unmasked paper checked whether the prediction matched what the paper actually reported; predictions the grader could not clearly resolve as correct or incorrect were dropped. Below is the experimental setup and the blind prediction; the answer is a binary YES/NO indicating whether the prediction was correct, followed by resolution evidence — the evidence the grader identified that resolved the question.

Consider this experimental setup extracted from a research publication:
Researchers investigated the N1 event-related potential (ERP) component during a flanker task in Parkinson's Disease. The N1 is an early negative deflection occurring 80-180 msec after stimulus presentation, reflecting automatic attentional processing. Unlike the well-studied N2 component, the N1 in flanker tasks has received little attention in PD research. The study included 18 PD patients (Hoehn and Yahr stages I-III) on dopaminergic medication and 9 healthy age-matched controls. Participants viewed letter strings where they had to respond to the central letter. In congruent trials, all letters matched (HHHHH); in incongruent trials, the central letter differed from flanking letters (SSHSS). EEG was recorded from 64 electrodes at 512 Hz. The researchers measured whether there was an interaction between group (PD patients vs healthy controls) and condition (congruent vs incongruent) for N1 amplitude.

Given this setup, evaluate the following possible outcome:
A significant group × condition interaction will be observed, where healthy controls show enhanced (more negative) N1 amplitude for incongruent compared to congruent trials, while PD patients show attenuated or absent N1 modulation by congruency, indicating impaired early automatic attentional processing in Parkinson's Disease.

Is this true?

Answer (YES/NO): NO